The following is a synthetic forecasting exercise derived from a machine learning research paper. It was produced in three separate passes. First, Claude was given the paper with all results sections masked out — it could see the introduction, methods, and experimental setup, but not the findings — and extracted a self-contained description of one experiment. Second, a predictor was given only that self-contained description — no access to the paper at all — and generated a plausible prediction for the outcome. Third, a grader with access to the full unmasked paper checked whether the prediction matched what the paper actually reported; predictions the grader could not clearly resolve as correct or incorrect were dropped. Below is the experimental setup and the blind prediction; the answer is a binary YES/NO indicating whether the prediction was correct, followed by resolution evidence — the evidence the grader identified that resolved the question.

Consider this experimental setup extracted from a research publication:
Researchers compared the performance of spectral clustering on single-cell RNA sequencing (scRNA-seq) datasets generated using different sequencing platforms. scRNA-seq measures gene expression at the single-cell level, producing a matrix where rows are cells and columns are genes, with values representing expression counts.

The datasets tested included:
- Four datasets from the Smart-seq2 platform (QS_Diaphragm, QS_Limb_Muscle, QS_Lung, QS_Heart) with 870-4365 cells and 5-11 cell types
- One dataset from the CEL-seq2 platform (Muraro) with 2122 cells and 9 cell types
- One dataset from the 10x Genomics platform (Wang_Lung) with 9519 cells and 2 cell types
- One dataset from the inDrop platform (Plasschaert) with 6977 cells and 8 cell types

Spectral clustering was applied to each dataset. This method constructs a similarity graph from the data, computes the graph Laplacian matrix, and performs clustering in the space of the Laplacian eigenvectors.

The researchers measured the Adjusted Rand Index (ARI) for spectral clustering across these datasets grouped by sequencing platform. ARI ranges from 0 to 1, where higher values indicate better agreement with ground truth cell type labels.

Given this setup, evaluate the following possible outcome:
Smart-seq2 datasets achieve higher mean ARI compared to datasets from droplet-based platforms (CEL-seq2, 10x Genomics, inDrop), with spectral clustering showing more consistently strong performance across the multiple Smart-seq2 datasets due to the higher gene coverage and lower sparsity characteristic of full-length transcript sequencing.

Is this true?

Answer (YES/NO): NO